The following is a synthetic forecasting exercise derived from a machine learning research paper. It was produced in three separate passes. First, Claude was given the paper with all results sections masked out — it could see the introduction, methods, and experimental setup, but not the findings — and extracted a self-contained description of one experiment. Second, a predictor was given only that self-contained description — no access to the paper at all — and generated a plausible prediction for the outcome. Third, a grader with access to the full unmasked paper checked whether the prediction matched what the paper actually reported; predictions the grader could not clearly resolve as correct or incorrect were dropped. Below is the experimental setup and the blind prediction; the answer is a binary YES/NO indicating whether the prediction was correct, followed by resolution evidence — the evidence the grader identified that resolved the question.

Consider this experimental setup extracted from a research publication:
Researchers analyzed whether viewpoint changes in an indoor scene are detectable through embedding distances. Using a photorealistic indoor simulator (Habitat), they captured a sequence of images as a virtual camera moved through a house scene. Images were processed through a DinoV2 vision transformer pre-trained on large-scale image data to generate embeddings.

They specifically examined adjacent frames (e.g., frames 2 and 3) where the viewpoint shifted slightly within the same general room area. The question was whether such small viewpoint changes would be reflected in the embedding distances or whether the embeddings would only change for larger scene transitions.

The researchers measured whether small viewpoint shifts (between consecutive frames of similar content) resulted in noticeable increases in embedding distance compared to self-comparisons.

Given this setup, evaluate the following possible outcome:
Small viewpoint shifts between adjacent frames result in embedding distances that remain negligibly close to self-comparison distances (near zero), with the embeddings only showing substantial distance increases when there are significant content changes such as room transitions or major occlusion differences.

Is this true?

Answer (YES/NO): NO